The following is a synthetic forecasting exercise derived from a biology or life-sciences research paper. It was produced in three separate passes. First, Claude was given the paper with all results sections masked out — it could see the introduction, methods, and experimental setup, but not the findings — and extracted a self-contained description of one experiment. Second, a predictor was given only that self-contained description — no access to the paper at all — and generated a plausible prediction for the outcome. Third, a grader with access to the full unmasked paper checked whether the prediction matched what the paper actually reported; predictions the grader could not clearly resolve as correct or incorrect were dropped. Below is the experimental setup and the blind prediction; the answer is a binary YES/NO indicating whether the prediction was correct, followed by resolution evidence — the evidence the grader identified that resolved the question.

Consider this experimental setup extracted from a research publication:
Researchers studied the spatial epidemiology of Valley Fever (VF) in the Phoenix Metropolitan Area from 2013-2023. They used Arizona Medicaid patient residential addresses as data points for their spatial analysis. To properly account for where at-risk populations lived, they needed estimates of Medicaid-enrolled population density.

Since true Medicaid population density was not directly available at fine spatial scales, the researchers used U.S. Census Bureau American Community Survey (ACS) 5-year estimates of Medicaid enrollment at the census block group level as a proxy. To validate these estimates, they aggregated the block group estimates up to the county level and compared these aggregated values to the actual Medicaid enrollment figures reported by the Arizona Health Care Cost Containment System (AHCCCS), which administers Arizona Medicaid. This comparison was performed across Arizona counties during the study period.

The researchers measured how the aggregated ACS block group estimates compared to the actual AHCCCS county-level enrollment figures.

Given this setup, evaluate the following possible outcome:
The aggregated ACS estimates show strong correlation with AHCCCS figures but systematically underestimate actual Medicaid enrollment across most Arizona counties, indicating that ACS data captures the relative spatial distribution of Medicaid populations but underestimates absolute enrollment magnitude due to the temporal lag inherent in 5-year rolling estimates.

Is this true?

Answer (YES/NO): NO